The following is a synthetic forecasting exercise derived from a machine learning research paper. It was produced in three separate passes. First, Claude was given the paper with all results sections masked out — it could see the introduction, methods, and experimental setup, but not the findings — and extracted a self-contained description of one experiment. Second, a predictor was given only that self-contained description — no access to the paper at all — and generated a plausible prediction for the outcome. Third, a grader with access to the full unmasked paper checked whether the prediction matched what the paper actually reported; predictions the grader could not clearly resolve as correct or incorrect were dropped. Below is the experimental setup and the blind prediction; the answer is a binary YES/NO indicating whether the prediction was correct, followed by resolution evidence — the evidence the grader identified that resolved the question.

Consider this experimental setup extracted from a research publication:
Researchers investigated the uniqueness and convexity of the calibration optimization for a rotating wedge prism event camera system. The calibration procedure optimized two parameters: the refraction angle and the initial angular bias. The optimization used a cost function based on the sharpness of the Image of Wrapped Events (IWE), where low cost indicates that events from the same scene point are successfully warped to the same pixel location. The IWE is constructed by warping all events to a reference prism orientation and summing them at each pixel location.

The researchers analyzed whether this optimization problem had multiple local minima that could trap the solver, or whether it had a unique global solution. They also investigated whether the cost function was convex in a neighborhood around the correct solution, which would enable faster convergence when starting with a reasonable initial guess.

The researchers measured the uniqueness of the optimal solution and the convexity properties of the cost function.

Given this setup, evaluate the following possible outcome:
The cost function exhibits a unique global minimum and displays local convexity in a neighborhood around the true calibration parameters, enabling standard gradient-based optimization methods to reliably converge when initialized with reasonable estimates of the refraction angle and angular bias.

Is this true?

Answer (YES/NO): YES